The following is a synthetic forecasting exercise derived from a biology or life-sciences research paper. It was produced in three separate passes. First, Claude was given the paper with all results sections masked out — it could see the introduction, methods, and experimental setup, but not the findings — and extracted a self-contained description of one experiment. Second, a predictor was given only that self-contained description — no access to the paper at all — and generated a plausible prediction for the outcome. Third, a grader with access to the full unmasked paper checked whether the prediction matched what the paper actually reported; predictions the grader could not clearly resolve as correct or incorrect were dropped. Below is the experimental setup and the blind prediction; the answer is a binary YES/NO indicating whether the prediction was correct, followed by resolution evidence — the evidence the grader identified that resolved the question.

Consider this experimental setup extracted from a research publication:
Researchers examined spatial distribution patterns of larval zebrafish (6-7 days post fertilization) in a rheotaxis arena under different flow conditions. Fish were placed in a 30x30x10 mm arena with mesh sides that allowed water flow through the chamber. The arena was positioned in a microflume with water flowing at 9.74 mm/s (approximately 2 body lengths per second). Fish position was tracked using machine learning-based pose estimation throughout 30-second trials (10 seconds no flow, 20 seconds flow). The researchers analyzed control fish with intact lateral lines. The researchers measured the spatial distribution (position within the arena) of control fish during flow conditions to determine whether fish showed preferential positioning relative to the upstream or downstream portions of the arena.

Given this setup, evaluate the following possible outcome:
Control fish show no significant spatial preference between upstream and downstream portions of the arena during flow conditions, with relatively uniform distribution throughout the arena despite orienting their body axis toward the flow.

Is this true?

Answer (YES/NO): NO